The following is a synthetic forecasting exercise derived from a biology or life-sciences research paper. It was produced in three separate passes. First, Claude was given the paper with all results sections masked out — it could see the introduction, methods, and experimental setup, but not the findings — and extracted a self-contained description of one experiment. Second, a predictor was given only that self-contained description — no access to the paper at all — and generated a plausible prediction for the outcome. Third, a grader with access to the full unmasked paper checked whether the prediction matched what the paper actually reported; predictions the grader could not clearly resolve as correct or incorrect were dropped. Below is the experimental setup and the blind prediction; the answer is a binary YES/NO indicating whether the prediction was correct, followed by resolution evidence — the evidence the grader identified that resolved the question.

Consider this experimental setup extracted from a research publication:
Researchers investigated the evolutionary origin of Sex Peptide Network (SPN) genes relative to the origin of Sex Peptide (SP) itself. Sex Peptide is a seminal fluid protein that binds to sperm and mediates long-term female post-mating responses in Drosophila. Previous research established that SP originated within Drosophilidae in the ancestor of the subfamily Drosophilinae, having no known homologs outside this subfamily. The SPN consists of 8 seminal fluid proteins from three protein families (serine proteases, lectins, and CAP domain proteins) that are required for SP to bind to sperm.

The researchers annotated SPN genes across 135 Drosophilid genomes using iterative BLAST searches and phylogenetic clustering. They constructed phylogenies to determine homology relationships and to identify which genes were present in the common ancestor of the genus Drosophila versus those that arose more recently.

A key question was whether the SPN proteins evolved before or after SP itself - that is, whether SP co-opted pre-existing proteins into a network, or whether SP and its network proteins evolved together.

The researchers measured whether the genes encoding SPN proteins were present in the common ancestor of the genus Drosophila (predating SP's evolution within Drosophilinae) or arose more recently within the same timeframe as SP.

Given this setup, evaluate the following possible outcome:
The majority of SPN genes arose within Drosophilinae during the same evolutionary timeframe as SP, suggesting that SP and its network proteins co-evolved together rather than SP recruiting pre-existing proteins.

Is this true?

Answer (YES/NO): NO